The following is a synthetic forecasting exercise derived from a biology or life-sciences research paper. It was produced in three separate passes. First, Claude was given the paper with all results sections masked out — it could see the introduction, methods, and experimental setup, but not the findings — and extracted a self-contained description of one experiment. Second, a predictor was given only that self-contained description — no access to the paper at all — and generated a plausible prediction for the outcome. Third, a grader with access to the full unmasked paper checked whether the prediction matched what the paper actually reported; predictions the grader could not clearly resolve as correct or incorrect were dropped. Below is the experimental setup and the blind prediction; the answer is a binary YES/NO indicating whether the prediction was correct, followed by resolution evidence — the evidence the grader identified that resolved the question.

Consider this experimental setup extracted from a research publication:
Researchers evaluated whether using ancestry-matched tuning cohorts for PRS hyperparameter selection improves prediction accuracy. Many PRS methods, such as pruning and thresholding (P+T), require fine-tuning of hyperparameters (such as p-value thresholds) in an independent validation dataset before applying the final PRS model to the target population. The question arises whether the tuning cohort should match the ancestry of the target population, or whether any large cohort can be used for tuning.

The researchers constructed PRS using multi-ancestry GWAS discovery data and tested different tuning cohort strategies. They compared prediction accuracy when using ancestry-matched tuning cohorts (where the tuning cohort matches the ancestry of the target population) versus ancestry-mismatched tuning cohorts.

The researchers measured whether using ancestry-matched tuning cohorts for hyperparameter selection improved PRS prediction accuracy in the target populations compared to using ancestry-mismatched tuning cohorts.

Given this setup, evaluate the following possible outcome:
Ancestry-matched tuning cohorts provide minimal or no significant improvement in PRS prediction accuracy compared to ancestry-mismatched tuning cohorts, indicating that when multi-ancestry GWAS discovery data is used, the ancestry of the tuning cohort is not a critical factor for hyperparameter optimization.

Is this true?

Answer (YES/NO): NO